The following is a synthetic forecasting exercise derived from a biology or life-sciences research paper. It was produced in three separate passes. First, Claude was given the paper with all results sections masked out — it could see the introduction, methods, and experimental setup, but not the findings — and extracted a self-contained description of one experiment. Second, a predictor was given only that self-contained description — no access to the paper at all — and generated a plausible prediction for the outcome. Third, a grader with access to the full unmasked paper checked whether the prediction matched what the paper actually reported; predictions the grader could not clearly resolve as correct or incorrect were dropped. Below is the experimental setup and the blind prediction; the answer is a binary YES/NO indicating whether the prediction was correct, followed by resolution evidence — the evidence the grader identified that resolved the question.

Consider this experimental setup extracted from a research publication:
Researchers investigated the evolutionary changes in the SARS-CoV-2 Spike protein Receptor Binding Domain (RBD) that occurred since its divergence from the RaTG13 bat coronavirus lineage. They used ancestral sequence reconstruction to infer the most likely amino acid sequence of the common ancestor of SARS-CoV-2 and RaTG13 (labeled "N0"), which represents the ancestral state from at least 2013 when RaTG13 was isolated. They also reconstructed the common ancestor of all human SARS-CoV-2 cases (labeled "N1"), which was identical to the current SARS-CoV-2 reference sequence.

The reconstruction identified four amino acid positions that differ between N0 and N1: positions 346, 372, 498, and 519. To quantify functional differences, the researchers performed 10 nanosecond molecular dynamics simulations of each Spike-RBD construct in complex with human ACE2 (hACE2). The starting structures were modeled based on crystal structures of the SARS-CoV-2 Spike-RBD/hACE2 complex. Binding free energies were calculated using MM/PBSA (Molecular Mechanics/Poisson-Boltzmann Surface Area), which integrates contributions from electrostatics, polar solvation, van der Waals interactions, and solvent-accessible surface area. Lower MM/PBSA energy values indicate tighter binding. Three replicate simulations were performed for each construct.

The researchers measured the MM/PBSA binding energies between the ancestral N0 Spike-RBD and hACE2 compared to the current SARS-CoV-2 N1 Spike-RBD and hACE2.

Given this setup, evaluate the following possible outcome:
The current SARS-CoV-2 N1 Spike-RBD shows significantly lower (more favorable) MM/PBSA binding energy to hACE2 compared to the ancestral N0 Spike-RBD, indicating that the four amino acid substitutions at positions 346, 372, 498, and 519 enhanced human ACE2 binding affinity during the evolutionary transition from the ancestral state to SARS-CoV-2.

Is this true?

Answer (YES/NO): NO